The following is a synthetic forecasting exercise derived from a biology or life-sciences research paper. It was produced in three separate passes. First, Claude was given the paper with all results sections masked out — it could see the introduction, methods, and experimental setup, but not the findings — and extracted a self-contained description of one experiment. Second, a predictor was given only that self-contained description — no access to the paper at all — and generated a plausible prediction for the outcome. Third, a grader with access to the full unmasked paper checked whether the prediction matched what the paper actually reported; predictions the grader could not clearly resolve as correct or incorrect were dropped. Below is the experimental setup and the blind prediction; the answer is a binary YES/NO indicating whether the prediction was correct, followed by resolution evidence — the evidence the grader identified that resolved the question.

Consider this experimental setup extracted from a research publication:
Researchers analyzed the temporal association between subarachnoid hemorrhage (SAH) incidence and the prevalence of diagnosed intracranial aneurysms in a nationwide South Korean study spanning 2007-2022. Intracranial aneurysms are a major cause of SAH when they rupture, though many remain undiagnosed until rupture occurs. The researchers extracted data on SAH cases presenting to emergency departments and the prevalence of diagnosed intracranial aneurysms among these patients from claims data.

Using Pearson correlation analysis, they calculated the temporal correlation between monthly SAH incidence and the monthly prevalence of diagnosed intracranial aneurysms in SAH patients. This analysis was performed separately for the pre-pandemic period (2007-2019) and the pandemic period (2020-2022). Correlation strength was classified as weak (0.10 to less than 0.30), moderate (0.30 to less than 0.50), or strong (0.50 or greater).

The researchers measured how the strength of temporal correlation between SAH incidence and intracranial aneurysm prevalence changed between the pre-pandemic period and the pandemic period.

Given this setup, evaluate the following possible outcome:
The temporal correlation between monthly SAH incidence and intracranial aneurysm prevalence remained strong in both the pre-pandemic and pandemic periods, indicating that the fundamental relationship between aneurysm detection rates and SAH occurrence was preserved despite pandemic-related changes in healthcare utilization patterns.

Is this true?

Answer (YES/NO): NO